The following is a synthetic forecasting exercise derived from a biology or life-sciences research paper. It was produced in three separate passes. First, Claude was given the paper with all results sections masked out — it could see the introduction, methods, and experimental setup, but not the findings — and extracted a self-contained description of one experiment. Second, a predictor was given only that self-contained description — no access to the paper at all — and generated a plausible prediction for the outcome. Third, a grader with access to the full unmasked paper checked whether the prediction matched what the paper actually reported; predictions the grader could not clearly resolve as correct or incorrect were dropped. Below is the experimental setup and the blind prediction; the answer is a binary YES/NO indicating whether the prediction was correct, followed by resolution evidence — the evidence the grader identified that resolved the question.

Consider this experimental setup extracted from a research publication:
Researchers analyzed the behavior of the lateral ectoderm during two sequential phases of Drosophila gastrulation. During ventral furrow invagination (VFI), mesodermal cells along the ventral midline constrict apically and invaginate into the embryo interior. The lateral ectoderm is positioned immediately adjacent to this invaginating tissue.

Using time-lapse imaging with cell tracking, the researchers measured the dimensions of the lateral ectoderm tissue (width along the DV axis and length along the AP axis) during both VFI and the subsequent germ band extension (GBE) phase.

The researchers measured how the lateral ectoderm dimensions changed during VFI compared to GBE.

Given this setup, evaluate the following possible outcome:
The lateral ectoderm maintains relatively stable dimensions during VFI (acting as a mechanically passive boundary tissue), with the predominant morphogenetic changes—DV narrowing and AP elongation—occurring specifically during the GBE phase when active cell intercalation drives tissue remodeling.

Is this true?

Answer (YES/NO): NO